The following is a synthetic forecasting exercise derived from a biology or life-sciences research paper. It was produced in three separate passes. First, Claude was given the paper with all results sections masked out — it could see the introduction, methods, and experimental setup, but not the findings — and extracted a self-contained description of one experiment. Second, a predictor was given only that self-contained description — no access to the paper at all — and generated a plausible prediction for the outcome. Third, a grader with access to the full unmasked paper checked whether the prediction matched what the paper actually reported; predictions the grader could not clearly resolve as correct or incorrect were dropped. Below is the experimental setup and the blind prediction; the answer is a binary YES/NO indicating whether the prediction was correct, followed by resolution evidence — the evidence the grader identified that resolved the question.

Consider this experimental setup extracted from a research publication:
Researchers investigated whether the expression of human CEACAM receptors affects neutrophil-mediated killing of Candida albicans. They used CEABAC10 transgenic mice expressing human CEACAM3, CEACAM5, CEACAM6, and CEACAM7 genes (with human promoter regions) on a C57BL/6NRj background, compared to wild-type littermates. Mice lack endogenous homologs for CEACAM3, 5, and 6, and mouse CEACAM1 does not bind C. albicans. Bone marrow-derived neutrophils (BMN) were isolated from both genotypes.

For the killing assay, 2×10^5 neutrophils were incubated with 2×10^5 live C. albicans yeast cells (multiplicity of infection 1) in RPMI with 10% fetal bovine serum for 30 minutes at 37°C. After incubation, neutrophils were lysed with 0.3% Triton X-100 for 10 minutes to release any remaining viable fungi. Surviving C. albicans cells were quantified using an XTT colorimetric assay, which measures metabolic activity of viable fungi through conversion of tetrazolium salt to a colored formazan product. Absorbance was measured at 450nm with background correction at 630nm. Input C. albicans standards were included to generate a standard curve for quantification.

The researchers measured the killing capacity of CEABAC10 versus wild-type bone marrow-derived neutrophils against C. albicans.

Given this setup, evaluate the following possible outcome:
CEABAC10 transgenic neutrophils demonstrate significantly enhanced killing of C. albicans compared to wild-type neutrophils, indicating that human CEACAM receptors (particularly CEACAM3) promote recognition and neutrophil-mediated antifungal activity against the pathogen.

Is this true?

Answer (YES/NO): NO